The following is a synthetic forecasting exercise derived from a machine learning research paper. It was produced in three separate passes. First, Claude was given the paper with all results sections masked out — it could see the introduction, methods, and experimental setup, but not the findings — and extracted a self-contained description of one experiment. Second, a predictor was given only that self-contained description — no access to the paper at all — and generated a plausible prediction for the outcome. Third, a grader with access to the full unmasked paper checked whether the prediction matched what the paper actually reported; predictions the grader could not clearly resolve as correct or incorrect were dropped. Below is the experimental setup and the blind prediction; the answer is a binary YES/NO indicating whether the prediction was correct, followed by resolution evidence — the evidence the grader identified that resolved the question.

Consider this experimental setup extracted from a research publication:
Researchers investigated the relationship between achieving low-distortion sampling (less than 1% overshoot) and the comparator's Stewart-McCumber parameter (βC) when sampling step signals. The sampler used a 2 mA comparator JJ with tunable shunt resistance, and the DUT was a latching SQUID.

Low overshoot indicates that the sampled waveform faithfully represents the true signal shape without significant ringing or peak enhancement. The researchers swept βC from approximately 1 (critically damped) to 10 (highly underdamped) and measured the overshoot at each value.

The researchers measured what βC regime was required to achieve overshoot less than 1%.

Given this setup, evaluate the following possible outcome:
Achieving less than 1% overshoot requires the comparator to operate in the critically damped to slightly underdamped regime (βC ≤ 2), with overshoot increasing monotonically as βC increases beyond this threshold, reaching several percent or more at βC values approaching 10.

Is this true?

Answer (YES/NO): NO